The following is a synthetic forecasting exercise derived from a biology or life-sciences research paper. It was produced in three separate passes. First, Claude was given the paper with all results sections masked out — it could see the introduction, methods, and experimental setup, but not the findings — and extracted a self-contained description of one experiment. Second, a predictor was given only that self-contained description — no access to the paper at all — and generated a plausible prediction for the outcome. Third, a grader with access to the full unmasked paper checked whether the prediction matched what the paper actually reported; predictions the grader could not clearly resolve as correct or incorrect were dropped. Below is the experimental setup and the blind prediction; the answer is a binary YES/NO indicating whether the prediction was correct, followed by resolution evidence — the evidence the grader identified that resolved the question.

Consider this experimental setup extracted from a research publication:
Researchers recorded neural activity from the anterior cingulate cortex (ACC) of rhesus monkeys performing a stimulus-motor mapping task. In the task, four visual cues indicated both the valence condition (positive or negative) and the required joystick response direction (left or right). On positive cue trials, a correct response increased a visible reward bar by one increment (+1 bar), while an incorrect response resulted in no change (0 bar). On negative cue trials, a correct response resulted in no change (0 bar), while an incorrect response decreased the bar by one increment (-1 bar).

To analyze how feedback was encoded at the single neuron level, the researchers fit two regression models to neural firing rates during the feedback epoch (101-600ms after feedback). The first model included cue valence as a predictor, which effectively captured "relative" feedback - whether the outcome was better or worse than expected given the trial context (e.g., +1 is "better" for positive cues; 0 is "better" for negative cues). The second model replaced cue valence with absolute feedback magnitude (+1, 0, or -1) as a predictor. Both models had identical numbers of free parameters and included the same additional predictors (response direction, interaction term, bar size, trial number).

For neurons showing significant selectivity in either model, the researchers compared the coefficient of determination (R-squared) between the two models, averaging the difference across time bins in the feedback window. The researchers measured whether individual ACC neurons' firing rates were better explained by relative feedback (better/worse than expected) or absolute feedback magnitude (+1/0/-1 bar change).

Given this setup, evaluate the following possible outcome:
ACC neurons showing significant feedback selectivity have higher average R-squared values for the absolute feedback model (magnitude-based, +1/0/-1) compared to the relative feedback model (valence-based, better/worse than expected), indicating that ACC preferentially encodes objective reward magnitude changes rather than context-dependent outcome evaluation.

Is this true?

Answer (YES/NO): NO